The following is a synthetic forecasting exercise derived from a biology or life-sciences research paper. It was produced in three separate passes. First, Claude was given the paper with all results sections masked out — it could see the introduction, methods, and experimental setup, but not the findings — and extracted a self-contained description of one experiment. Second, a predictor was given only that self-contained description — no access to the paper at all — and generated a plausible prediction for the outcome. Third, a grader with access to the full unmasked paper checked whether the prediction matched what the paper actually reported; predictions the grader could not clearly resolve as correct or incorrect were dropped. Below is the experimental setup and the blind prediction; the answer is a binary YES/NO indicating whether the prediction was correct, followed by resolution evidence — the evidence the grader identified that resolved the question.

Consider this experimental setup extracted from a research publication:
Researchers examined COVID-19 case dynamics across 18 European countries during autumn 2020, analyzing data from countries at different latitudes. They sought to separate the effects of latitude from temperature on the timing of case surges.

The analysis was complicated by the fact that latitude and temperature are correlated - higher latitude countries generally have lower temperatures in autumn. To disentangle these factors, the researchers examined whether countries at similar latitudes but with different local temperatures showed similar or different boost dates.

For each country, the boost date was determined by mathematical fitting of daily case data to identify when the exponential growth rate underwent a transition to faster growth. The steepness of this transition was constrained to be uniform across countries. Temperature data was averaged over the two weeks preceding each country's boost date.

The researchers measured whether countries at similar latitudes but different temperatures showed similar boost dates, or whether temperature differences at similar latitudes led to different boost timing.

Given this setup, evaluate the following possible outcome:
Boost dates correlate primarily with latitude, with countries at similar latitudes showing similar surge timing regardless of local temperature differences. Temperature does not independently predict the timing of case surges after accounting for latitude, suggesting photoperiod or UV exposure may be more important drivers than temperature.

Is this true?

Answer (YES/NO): YES